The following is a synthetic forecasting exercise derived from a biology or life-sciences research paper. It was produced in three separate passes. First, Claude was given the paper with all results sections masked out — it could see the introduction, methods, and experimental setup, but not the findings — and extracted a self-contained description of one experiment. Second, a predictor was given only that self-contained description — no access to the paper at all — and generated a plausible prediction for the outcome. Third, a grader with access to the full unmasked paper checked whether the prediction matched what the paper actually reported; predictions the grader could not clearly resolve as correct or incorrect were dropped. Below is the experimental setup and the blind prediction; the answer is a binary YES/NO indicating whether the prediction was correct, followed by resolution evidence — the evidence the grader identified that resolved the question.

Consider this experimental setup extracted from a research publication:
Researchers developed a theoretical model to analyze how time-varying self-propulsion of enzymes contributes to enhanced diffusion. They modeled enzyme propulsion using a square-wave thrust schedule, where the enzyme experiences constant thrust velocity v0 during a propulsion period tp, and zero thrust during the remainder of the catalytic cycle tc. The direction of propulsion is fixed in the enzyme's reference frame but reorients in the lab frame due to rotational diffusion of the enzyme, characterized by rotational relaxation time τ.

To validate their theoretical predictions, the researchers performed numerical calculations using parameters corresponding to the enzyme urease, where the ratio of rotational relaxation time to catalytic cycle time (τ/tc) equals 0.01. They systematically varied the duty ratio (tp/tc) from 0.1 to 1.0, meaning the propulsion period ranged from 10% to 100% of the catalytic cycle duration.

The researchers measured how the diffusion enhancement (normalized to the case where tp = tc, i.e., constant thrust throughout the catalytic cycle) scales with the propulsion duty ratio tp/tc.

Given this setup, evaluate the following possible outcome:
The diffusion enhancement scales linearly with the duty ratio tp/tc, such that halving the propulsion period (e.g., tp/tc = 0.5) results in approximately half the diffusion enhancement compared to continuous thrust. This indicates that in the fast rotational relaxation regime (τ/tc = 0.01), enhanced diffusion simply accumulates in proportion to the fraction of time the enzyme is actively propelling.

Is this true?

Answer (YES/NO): YES